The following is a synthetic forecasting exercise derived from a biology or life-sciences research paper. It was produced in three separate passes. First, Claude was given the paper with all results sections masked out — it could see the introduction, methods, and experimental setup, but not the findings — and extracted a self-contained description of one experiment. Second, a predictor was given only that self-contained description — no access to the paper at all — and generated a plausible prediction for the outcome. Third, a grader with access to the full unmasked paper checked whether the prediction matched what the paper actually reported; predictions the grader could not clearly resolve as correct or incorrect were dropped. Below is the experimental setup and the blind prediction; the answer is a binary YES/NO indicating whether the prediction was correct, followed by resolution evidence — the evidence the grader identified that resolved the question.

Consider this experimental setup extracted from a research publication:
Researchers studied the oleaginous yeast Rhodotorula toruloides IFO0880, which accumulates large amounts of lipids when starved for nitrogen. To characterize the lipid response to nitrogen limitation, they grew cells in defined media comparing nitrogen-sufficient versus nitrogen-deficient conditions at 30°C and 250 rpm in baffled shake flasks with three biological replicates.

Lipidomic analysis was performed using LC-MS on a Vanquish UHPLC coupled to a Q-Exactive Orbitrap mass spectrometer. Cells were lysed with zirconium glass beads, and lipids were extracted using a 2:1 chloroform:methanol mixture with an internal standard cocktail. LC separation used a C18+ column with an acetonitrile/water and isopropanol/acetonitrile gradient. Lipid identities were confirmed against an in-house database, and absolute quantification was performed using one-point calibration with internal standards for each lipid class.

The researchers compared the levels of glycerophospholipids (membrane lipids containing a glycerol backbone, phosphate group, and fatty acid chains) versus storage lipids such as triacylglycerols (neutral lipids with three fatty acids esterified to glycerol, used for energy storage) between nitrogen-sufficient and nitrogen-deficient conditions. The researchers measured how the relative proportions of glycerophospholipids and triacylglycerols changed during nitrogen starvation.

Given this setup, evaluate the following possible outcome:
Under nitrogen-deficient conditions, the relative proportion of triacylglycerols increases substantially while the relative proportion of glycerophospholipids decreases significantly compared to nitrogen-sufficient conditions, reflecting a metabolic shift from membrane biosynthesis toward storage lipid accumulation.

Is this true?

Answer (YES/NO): YES